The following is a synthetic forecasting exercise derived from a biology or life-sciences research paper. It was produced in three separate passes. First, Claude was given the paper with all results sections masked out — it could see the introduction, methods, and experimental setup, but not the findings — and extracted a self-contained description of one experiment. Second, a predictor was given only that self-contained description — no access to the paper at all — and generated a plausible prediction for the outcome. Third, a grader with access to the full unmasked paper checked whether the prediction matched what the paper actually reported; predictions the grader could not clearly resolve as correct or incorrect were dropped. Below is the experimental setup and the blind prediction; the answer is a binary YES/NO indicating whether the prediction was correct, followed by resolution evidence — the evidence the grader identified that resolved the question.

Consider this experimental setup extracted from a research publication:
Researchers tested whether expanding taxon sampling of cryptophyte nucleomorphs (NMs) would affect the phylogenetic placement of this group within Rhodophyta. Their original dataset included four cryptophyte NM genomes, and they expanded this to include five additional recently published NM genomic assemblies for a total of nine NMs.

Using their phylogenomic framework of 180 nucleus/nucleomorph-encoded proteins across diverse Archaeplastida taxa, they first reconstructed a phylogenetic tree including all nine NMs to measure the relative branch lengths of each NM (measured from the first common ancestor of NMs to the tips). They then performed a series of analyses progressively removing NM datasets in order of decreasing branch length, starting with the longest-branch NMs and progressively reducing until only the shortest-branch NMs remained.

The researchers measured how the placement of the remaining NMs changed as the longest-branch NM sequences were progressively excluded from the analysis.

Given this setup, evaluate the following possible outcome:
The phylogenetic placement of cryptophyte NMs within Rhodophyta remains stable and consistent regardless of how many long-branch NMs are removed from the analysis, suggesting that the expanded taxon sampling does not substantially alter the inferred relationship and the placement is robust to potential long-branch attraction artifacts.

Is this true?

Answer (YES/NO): NO